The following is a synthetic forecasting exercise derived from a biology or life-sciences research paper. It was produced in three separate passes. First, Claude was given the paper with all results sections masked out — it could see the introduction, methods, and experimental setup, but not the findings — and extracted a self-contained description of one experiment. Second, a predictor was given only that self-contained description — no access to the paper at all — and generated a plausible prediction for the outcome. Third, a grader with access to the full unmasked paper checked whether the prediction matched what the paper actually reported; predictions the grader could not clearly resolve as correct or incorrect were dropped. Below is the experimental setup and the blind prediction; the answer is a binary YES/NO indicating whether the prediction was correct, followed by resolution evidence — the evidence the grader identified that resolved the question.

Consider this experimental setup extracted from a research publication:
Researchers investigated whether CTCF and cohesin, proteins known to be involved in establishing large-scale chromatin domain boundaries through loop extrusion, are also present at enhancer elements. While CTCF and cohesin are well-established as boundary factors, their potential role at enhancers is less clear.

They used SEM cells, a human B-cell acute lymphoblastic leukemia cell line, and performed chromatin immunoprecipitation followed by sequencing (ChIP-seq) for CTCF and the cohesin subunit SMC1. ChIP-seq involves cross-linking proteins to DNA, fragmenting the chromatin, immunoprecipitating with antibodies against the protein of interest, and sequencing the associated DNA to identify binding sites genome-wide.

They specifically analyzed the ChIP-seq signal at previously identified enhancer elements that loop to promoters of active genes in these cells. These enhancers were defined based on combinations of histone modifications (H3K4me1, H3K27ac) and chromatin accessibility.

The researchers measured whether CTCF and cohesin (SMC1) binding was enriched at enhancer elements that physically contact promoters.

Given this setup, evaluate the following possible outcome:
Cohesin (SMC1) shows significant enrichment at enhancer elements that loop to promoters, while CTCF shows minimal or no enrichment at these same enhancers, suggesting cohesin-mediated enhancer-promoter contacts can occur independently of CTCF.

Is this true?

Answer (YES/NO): NO